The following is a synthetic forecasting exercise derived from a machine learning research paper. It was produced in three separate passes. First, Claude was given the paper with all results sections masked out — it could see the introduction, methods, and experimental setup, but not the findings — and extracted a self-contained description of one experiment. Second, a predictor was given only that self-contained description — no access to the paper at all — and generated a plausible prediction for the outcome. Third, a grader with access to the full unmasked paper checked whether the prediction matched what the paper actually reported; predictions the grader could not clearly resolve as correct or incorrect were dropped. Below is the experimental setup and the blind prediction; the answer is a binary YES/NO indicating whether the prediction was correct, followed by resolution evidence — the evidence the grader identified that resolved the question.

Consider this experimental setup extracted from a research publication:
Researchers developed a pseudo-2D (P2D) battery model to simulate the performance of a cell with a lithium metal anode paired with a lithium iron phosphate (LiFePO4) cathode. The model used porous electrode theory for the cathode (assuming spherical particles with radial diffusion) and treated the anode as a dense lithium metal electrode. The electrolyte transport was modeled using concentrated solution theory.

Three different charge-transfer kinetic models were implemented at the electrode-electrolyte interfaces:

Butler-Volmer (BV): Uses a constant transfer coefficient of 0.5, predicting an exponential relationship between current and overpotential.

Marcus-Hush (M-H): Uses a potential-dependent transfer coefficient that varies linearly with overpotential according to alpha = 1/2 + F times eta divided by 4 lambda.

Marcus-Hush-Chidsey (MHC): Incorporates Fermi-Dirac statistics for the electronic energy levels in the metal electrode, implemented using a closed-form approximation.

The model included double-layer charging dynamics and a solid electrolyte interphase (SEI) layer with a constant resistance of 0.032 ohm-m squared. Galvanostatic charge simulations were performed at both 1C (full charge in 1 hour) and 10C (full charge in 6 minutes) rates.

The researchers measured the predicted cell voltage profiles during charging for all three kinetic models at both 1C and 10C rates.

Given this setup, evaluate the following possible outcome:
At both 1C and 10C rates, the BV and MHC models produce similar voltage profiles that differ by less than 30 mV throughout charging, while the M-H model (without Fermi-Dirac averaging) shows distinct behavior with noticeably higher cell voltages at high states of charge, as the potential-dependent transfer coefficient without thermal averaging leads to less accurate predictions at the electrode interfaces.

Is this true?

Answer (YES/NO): NO